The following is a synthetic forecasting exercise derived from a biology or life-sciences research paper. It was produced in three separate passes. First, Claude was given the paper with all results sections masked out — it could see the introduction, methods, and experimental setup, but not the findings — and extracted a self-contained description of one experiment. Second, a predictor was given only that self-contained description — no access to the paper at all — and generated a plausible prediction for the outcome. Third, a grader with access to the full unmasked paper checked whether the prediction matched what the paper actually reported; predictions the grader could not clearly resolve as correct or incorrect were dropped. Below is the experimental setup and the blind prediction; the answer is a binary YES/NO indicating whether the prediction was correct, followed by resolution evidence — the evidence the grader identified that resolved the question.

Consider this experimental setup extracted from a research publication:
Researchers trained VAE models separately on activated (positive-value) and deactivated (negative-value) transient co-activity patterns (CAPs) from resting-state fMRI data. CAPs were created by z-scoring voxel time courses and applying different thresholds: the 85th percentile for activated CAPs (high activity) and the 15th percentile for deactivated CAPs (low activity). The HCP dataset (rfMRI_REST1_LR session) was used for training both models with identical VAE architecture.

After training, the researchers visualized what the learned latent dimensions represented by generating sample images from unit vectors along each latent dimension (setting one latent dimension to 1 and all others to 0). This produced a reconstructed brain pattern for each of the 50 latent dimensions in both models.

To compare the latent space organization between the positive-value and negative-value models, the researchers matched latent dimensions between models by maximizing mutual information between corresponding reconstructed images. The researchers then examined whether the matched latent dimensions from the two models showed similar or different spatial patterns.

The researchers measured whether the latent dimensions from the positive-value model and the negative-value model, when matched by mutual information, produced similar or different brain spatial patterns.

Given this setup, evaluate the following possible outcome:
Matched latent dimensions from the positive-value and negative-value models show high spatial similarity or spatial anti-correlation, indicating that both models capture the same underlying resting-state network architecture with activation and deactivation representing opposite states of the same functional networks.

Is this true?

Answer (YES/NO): YES